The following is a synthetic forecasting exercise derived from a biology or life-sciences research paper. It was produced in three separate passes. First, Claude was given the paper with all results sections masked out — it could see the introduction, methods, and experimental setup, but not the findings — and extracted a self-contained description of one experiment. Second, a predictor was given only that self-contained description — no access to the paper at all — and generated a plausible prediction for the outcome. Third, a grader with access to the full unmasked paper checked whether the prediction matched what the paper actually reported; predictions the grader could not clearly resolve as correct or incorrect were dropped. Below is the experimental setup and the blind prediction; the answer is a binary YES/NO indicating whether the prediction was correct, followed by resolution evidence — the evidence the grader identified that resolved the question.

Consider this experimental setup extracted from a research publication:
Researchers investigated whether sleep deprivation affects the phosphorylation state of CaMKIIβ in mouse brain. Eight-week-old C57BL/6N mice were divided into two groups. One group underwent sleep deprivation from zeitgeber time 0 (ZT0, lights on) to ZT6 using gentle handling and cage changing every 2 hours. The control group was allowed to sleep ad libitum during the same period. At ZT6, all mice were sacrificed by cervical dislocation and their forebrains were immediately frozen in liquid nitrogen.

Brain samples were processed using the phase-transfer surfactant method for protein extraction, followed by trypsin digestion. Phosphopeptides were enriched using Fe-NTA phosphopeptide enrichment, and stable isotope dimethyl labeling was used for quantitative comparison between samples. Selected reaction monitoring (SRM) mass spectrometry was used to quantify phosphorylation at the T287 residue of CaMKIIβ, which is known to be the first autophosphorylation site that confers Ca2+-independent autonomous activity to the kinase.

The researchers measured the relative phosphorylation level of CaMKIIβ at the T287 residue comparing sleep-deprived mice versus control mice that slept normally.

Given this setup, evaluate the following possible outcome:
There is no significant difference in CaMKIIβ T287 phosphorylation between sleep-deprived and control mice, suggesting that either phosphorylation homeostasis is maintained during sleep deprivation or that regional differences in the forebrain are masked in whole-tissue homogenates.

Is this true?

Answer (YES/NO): NO